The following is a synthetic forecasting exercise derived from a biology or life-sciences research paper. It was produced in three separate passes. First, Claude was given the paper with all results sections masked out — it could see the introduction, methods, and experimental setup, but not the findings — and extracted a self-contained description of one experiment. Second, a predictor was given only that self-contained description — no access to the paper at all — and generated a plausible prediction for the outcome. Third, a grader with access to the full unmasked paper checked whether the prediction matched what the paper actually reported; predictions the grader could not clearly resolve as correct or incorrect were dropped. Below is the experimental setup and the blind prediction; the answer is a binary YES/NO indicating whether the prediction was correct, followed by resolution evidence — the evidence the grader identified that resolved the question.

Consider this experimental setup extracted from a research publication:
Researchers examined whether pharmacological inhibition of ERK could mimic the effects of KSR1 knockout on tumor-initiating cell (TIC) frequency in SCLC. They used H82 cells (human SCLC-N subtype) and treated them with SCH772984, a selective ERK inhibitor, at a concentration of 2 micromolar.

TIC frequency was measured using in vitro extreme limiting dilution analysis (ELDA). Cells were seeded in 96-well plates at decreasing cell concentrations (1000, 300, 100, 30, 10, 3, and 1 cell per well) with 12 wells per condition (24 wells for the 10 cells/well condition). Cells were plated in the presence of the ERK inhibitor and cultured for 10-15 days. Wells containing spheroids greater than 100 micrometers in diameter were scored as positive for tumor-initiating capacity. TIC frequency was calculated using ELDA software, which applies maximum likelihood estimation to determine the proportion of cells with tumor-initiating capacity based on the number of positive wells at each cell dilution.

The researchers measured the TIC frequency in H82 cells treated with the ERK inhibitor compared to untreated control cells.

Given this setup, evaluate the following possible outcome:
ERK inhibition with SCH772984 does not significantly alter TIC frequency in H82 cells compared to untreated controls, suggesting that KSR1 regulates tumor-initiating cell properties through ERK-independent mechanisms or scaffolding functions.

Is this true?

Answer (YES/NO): YES